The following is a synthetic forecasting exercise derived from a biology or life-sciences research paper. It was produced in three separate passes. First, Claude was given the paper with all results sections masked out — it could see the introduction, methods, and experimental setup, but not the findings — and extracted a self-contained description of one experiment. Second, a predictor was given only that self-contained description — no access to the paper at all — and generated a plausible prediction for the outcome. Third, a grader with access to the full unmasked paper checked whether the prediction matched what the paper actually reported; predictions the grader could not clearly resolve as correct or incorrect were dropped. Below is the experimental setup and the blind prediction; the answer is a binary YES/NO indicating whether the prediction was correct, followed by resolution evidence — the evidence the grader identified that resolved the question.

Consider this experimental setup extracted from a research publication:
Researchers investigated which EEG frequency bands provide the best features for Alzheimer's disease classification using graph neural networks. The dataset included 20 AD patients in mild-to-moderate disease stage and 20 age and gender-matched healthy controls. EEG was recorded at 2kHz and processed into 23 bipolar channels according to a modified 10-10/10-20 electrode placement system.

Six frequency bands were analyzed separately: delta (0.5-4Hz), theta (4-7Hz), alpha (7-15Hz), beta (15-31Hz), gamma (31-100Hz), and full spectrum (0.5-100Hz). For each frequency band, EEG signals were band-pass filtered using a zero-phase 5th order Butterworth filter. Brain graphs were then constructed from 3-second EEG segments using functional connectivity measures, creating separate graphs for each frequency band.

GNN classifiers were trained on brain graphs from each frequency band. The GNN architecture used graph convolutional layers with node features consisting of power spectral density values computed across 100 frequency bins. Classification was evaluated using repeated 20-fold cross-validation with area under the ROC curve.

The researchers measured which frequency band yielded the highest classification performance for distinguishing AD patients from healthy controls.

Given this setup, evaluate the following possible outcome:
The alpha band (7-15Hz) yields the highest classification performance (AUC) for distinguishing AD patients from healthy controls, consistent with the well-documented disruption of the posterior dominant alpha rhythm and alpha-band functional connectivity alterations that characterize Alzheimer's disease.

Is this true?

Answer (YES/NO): YES